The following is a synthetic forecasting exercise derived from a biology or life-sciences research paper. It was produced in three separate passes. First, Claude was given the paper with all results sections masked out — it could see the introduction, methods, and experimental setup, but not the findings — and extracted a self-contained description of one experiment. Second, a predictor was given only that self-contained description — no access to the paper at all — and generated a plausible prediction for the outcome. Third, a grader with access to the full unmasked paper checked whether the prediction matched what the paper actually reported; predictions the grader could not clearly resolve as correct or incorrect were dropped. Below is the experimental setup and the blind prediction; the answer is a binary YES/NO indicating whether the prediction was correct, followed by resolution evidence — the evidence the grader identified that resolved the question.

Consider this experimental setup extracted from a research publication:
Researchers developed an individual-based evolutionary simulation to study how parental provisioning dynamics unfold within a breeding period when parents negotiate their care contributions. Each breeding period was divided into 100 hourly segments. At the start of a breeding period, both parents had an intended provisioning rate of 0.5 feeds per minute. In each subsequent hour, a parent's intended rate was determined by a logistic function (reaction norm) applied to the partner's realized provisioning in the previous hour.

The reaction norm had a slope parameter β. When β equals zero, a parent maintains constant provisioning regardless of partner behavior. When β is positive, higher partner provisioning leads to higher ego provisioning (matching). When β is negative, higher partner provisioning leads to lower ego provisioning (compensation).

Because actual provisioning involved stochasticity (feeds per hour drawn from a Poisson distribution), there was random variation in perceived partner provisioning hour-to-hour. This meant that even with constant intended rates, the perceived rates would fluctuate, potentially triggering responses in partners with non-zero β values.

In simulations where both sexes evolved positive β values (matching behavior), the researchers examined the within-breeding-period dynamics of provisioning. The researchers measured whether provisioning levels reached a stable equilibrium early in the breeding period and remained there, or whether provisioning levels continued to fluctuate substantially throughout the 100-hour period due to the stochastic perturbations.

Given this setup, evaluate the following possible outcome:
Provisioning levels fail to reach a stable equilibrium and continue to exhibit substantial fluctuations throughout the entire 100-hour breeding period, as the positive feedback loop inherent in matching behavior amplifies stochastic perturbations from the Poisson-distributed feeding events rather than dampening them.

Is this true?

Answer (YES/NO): NO